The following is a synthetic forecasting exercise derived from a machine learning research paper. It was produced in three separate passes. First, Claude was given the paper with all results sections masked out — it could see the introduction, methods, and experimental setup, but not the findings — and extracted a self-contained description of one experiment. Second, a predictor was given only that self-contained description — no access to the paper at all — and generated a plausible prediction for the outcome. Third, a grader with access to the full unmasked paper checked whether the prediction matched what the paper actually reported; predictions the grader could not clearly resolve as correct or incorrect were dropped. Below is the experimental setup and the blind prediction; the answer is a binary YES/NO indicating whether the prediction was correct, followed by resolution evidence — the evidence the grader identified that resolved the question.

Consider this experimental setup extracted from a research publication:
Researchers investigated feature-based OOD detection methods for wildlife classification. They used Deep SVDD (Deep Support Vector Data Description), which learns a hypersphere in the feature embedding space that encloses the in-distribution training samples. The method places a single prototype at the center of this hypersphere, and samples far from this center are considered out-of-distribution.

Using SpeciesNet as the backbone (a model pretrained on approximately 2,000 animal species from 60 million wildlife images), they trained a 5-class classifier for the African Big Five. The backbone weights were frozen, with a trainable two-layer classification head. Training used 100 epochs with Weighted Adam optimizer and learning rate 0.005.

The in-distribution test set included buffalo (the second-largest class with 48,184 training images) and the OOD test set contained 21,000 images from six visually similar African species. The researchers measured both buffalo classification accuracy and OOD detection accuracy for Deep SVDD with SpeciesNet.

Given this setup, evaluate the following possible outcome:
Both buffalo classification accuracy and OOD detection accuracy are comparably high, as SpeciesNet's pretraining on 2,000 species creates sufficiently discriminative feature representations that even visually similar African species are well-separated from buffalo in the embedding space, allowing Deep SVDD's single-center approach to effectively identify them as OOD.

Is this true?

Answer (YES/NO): NO